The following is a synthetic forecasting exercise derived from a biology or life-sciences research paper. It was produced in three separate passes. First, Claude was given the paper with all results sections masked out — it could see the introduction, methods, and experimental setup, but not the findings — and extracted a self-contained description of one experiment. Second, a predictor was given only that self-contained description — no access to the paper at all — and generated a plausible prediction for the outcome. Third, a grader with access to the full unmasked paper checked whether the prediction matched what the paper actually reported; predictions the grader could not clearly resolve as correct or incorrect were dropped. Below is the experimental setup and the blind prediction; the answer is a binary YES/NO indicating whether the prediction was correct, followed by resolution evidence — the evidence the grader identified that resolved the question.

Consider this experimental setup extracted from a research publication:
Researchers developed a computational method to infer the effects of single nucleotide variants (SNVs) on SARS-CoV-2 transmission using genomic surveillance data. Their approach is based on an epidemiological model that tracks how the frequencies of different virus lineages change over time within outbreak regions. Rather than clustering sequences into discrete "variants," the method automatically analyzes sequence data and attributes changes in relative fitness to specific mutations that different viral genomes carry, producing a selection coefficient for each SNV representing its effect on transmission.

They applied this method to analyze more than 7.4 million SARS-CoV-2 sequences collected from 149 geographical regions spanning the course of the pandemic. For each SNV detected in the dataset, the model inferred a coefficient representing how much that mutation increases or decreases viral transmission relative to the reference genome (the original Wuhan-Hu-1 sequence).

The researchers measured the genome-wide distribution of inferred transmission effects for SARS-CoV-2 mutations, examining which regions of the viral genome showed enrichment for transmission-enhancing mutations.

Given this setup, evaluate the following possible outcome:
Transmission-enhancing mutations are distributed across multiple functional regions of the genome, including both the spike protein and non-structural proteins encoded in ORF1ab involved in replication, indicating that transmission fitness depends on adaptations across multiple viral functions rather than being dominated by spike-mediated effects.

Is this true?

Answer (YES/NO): NO